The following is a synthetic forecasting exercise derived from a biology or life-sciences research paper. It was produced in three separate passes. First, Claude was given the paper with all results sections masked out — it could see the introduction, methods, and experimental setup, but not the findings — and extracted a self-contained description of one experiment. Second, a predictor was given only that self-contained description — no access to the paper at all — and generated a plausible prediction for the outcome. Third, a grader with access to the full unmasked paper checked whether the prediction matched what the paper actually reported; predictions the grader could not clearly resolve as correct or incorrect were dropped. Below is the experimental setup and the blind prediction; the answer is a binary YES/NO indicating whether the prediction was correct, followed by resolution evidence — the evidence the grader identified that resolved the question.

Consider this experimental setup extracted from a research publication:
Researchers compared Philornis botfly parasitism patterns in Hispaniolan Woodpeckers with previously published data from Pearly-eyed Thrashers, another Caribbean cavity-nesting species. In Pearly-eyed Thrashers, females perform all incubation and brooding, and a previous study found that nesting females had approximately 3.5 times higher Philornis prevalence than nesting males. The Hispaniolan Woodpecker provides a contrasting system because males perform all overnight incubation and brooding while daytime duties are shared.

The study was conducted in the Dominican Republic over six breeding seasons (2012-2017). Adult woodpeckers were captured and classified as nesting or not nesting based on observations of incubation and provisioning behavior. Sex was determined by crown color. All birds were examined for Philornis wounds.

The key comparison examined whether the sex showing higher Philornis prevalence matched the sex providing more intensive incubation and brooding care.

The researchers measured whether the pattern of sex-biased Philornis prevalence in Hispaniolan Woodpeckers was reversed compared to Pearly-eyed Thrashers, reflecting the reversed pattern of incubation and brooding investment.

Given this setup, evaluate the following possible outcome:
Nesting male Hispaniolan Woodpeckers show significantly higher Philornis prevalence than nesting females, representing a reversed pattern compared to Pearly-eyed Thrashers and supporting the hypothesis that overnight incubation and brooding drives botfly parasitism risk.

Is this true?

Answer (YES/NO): YES